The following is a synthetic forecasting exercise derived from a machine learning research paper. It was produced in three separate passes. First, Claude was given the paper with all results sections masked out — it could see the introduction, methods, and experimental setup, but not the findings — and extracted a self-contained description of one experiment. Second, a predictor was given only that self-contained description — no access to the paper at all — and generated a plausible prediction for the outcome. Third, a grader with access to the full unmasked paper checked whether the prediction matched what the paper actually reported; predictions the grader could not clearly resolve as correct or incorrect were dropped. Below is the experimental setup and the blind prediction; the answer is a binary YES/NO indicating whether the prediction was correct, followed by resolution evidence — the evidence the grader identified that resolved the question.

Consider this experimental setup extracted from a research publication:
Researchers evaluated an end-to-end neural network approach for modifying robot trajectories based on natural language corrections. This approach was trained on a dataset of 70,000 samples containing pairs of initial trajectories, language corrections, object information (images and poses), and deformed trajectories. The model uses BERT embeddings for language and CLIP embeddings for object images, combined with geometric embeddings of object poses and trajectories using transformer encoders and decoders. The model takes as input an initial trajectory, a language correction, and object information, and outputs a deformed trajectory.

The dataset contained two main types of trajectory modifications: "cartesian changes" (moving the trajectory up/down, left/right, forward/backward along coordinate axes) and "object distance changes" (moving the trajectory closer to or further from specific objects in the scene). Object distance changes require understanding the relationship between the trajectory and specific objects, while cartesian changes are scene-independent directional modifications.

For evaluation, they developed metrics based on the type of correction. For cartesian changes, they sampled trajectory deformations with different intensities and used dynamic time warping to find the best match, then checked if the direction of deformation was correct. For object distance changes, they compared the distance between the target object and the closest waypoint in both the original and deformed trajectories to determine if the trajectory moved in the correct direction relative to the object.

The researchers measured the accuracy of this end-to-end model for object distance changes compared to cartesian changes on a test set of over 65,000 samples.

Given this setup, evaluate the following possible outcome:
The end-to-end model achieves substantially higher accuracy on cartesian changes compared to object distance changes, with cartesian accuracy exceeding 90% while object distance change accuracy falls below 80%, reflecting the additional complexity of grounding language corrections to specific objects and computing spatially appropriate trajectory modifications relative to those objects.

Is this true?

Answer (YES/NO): YES